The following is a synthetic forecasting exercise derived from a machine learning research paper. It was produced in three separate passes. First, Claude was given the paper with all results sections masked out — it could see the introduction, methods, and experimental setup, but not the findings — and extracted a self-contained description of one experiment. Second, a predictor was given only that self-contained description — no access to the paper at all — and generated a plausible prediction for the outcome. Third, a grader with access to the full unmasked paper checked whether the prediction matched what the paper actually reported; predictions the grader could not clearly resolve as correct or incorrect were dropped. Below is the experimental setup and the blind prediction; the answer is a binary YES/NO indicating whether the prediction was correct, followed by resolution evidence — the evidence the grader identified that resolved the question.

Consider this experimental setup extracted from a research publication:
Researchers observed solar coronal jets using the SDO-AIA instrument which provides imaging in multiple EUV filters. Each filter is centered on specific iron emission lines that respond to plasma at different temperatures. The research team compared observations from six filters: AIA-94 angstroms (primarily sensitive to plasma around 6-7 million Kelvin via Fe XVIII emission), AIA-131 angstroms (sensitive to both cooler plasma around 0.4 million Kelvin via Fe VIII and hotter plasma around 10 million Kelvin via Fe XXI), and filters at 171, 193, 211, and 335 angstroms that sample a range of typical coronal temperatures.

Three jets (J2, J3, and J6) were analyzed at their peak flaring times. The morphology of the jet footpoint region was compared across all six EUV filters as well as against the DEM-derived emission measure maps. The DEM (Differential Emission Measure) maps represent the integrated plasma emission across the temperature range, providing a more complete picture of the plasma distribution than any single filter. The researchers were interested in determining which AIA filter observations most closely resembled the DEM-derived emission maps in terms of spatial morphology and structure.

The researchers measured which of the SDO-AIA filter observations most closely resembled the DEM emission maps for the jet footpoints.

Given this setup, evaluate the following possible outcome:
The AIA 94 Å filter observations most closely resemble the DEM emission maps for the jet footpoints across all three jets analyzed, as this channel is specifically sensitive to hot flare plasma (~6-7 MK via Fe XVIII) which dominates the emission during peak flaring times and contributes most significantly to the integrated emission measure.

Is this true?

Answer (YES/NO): NO